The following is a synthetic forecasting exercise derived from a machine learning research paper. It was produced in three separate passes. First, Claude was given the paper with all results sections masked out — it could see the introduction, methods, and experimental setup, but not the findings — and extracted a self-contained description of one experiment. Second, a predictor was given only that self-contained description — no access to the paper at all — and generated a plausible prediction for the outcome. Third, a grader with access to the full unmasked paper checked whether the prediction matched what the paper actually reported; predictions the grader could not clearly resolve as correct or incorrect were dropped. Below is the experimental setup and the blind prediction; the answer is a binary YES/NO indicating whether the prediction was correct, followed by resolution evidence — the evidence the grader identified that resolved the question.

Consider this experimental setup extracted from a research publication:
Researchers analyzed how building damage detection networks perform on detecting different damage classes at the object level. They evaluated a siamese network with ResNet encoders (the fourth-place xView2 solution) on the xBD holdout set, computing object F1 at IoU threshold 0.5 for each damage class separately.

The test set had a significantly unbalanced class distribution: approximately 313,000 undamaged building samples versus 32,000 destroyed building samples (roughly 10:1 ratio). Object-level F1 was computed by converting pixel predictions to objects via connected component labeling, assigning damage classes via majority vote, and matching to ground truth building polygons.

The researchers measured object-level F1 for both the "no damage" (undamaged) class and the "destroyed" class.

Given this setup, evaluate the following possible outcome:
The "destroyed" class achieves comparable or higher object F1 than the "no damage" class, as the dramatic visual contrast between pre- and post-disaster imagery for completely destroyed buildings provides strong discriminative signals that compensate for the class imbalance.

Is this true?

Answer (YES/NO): YES